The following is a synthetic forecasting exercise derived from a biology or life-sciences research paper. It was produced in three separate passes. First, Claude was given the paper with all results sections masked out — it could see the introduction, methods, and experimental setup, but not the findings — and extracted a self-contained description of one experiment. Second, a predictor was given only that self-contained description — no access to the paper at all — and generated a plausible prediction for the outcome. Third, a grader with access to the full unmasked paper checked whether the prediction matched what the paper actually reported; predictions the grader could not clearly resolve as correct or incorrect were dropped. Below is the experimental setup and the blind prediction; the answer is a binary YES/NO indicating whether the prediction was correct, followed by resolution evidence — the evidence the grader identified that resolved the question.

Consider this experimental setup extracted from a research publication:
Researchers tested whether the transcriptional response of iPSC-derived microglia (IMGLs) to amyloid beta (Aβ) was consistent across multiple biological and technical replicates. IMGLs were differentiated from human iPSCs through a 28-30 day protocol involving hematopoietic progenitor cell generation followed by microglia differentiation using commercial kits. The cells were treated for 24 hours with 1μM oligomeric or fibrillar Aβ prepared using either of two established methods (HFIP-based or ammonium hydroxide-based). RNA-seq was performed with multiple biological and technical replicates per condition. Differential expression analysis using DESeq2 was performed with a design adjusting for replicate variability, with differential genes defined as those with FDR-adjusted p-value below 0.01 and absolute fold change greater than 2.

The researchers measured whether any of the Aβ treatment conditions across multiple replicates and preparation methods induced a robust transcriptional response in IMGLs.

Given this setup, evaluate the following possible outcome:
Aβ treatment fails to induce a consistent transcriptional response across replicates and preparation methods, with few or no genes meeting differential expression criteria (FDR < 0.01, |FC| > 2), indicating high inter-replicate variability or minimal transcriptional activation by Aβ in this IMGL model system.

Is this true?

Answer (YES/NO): YES